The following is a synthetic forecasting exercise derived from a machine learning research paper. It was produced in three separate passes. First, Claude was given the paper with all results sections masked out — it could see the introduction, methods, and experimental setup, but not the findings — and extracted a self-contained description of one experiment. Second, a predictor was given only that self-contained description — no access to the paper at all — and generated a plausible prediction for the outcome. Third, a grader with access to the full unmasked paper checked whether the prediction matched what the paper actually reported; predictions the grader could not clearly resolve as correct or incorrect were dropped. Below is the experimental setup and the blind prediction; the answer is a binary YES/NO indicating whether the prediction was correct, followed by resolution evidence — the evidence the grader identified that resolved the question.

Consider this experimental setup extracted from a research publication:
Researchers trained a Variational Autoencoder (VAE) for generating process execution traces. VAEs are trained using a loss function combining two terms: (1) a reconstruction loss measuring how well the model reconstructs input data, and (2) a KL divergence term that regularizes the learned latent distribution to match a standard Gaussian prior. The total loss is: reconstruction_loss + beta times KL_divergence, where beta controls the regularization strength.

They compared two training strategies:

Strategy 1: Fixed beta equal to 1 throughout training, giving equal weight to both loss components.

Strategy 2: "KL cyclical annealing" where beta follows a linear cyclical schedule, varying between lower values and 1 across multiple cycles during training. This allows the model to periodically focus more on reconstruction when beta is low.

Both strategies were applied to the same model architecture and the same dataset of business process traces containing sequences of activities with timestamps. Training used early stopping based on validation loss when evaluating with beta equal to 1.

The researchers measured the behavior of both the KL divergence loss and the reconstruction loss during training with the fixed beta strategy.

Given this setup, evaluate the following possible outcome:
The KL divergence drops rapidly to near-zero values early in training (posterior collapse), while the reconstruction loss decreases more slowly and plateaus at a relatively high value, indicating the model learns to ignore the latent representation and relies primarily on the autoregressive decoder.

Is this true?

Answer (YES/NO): YES